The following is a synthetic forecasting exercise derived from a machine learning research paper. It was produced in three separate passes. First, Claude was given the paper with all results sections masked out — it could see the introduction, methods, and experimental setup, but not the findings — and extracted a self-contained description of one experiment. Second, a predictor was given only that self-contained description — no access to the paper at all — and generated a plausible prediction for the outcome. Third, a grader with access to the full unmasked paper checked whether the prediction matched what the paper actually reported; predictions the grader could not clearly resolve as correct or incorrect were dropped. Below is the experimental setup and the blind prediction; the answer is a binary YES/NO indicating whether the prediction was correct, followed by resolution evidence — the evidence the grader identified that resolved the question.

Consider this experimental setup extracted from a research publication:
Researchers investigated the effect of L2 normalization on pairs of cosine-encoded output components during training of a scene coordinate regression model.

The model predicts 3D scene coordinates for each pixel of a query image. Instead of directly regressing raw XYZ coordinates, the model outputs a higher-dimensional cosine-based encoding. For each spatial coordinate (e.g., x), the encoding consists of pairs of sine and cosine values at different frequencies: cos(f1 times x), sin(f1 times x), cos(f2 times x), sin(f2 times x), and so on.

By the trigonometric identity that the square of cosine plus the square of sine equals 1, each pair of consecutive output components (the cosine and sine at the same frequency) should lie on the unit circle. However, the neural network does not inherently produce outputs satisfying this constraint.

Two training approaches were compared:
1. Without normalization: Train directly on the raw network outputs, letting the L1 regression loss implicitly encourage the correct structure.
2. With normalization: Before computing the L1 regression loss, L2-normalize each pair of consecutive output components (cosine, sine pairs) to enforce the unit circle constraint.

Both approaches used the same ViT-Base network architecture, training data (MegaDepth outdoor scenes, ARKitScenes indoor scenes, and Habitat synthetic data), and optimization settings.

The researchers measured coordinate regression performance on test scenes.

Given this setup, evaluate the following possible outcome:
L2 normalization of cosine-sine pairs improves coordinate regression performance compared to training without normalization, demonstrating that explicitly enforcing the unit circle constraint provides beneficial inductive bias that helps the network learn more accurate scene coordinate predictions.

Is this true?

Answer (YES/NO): YES